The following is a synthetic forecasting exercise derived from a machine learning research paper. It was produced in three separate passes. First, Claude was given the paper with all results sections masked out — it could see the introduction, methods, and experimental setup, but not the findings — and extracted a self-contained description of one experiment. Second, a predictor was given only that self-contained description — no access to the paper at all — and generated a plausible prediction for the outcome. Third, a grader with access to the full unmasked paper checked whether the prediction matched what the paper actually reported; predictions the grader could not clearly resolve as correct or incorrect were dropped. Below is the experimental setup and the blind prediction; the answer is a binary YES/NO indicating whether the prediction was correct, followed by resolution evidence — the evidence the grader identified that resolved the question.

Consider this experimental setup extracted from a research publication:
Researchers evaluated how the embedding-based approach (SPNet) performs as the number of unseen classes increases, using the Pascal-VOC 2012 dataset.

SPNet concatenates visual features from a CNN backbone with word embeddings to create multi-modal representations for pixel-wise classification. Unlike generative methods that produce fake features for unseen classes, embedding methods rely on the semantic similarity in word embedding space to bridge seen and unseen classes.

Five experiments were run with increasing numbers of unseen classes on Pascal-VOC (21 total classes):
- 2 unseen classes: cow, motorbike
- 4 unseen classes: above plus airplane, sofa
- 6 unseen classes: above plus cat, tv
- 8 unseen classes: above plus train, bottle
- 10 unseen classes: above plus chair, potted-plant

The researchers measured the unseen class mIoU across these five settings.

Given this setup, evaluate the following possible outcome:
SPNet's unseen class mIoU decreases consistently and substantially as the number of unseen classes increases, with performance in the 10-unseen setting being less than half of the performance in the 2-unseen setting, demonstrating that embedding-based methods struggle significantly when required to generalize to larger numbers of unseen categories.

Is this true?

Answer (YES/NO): NO